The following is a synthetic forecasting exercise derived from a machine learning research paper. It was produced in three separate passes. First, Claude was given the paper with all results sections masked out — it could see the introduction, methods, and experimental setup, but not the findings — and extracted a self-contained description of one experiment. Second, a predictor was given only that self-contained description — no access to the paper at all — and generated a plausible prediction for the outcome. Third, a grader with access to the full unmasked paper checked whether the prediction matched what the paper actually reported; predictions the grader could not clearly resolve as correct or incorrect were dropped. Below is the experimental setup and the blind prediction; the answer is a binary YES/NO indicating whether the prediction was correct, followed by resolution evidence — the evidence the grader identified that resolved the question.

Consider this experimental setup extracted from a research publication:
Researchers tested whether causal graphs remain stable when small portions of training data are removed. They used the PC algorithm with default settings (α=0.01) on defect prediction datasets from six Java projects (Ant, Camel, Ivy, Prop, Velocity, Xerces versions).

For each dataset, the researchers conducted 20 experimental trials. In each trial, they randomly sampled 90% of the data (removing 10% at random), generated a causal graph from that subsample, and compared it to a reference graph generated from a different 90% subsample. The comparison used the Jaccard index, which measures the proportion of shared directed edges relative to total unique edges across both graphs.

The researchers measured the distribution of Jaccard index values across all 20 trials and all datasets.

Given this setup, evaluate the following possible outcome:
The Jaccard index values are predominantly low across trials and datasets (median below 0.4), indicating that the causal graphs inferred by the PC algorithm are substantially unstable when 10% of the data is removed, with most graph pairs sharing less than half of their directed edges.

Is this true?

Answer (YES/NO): NO